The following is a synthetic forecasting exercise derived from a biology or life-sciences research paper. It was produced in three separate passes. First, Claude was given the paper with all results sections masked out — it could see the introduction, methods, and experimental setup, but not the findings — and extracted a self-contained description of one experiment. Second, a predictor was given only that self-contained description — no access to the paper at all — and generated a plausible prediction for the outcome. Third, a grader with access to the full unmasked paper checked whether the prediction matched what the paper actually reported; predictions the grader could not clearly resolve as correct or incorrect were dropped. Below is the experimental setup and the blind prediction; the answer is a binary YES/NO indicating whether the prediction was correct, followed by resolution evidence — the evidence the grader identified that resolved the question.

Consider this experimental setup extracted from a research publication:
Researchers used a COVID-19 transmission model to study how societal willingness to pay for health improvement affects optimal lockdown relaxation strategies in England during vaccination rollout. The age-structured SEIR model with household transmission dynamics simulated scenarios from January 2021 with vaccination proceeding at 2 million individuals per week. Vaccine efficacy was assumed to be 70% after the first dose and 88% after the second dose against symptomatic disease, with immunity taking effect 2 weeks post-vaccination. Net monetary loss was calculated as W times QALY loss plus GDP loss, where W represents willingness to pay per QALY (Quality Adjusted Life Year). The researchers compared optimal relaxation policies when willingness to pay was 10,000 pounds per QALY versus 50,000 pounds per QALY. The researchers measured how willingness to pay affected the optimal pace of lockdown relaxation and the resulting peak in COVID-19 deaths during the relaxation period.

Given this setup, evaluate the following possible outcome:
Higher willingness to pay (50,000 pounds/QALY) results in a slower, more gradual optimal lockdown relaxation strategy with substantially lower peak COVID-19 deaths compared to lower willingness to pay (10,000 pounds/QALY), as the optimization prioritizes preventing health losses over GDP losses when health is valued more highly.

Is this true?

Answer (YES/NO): YES